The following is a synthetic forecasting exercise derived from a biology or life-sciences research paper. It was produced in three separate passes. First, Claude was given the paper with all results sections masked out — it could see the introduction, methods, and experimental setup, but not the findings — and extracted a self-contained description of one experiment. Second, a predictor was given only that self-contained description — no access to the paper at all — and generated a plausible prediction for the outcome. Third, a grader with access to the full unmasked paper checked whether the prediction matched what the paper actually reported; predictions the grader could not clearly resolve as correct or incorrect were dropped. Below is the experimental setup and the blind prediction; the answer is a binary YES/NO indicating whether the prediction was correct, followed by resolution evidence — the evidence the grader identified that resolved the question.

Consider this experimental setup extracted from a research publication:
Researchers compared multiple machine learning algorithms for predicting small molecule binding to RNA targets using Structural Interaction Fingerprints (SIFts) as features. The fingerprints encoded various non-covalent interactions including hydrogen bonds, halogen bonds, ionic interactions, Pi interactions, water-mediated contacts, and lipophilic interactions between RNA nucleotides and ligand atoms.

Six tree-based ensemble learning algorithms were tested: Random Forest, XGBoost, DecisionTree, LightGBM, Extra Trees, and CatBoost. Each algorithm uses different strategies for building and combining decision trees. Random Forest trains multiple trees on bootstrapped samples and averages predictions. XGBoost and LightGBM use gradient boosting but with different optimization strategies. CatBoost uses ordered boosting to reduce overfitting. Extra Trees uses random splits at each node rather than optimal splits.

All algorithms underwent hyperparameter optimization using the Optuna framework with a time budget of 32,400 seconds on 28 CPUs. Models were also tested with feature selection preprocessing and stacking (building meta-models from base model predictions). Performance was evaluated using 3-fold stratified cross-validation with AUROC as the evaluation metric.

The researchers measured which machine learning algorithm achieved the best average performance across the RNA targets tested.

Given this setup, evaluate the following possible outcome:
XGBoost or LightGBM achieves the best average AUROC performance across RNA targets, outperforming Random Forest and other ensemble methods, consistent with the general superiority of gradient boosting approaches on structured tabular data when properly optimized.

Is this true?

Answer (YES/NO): YES